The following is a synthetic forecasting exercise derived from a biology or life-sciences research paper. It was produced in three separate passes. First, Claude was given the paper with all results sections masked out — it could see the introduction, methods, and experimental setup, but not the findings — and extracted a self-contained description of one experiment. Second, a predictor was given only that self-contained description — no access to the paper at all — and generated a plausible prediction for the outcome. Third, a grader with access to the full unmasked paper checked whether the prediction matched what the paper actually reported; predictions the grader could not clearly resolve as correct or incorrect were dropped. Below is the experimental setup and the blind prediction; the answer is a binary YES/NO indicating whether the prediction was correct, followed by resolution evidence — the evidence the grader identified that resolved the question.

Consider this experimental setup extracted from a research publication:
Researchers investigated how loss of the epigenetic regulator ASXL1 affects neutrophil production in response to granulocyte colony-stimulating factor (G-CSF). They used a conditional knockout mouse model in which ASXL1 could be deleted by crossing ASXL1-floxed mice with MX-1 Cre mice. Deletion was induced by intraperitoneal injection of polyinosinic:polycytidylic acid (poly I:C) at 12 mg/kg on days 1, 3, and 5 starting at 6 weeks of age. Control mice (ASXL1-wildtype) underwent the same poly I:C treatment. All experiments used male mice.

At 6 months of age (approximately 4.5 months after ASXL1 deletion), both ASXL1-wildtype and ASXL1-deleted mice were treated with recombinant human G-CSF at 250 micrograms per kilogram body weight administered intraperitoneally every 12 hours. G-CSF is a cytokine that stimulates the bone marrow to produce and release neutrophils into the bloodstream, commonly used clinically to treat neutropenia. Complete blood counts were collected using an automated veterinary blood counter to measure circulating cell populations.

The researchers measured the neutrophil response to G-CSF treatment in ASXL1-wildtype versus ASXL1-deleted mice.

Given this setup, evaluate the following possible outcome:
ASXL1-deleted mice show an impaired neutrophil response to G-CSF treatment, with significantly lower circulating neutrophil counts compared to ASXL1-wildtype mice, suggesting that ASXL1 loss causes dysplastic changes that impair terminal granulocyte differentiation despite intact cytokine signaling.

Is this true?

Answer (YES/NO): YES